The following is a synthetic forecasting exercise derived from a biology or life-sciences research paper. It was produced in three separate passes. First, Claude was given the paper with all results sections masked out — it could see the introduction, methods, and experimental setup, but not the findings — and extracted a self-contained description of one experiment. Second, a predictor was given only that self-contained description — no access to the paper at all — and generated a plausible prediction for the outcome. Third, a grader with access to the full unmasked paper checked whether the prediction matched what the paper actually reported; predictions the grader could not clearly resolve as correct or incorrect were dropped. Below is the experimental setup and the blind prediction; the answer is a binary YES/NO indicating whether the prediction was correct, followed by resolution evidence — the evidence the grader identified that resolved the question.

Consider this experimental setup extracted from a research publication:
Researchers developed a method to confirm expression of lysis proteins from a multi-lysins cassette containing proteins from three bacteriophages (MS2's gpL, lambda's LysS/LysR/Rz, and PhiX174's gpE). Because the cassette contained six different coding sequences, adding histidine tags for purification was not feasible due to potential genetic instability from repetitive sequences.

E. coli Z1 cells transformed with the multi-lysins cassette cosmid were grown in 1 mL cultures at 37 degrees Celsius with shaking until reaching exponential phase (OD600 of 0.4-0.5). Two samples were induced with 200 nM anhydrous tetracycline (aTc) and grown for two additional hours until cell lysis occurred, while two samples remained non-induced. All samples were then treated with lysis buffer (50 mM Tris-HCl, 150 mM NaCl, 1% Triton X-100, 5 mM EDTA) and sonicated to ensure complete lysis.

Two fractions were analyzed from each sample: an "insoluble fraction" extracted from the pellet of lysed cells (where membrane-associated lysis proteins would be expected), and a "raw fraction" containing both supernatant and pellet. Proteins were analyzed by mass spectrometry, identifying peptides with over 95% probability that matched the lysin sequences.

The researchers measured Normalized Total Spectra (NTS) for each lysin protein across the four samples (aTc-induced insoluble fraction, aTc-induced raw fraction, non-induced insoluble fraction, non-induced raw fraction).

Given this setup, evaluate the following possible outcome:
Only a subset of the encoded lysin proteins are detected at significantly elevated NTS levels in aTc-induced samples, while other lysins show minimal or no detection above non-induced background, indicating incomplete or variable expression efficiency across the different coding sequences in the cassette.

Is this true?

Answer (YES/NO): NO